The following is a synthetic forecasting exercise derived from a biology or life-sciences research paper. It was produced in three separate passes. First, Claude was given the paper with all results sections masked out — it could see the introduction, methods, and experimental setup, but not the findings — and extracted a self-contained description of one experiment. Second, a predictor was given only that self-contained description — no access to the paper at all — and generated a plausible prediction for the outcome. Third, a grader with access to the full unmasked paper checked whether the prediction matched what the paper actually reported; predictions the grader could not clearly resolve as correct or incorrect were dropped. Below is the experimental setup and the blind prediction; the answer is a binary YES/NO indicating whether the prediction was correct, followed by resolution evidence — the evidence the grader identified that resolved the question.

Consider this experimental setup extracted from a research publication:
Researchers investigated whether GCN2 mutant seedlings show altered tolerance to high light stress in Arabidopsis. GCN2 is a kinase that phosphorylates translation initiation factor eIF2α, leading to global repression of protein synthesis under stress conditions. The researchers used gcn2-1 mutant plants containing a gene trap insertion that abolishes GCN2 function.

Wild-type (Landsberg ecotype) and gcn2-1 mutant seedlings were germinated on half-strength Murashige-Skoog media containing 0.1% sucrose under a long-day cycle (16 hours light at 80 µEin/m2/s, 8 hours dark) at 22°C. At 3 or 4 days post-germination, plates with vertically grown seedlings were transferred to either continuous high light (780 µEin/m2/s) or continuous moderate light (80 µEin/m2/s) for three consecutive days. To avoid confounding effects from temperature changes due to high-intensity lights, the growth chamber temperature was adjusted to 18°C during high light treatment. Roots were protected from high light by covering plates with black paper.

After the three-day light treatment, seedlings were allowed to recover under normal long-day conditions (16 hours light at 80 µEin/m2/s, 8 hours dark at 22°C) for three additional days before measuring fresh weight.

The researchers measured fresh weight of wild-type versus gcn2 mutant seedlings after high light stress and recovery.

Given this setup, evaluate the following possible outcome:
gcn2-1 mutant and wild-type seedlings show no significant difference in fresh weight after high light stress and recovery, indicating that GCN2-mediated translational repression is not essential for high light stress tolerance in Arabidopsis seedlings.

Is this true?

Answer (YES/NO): NO